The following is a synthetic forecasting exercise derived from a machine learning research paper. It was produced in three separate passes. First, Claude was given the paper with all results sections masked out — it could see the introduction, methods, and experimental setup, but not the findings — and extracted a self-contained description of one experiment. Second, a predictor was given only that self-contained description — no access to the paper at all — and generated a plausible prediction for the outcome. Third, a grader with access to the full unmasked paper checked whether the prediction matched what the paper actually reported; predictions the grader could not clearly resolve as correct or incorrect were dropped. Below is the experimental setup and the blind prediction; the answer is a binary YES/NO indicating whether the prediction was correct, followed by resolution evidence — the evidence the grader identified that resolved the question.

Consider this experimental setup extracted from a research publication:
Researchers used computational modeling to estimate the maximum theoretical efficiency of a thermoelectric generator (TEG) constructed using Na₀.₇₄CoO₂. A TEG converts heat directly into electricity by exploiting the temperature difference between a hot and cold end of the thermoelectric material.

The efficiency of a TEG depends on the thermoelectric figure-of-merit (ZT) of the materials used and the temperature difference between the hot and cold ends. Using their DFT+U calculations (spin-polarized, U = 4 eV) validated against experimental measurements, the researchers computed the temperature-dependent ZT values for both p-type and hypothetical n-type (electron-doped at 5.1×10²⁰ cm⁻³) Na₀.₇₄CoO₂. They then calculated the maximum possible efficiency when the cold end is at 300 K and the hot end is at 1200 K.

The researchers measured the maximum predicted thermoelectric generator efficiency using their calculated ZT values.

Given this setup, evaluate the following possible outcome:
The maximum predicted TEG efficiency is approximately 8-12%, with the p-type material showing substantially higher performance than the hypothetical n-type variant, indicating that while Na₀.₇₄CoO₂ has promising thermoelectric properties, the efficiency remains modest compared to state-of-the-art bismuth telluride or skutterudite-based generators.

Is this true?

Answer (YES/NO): NO